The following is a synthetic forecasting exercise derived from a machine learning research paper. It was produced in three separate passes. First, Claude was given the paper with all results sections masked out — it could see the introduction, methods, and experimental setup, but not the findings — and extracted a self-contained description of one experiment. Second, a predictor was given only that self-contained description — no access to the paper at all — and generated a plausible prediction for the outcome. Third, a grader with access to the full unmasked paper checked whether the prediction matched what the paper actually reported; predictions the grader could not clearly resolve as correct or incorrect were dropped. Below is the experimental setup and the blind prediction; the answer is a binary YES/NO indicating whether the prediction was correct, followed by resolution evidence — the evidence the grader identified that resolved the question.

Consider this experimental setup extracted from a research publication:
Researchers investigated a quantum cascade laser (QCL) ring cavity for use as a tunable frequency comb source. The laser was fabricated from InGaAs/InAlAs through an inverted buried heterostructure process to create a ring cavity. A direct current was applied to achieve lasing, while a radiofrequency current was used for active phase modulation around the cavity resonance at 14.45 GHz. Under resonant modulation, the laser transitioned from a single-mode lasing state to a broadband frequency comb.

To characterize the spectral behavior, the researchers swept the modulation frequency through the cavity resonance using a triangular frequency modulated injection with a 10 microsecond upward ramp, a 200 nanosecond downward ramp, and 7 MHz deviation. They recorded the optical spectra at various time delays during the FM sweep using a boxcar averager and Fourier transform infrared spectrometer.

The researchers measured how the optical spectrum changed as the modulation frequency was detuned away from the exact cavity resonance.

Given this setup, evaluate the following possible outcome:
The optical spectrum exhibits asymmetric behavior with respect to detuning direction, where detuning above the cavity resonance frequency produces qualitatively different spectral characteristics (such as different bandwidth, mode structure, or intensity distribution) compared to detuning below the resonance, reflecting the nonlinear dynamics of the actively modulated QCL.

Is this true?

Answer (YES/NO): YES